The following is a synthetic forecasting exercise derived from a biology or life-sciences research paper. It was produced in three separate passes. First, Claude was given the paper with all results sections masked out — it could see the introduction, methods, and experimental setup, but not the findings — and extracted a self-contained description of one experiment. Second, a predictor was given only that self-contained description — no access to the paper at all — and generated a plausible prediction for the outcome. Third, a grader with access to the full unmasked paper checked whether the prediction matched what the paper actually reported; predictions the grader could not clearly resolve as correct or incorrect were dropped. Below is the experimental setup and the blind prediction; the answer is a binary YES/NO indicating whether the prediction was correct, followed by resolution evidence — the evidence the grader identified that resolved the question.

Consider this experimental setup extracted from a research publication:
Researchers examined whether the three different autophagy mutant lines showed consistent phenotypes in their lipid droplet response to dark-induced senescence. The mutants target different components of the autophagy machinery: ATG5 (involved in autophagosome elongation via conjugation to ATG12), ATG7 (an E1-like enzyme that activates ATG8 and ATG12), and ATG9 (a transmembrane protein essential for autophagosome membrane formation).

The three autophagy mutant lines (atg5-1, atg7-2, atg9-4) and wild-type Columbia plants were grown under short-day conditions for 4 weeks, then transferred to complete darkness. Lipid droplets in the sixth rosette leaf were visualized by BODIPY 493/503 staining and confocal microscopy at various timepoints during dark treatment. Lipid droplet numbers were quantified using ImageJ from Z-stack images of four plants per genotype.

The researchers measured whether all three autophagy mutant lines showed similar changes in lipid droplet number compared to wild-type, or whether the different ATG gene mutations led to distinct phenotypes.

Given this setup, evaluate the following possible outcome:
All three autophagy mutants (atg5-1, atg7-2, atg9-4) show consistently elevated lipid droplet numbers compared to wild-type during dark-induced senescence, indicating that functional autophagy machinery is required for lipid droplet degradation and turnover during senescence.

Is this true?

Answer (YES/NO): NO